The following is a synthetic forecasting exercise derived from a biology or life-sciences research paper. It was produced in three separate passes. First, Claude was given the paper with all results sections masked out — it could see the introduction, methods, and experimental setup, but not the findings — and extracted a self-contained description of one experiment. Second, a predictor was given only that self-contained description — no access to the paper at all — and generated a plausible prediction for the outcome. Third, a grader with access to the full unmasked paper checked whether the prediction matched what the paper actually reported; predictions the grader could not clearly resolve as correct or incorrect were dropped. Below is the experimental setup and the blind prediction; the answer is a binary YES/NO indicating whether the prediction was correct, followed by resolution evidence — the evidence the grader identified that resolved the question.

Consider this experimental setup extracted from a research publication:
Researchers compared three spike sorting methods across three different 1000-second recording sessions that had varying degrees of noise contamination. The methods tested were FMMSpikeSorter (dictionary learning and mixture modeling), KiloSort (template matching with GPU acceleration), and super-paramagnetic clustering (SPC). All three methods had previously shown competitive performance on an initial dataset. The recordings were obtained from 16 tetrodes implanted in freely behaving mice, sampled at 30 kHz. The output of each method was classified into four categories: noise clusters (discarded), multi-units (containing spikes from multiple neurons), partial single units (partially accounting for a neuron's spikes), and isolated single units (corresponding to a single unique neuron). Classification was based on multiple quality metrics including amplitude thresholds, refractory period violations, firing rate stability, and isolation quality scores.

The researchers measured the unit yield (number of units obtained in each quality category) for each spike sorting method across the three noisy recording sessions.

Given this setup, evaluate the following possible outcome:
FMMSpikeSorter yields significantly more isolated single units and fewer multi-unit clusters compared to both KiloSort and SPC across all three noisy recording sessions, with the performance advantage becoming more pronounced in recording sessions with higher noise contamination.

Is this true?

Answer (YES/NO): NO